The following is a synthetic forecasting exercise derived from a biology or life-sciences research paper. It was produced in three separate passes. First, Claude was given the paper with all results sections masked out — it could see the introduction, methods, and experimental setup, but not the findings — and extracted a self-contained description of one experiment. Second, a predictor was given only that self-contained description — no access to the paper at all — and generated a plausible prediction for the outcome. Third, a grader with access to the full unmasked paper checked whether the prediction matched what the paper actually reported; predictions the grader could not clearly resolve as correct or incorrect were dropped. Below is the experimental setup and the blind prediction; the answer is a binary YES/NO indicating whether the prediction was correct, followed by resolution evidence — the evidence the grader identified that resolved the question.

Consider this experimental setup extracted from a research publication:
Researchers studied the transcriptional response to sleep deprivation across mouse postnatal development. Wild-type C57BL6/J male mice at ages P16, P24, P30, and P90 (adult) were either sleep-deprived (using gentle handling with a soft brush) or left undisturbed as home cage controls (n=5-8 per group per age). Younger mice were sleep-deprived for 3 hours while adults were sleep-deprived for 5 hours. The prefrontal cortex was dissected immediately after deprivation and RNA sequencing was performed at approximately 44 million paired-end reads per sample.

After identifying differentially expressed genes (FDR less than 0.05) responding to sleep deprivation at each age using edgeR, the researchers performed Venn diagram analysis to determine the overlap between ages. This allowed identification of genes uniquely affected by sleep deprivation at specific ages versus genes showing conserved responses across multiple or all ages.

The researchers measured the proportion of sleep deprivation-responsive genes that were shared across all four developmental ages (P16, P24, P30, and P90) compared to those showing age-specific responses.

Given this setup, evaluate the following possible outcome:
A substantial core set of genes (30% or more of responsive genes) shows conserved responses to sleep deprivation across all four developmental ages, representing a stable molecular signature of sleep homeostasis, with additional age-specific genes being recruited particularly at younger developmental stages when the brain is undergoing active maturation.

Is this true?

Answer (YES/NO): NO